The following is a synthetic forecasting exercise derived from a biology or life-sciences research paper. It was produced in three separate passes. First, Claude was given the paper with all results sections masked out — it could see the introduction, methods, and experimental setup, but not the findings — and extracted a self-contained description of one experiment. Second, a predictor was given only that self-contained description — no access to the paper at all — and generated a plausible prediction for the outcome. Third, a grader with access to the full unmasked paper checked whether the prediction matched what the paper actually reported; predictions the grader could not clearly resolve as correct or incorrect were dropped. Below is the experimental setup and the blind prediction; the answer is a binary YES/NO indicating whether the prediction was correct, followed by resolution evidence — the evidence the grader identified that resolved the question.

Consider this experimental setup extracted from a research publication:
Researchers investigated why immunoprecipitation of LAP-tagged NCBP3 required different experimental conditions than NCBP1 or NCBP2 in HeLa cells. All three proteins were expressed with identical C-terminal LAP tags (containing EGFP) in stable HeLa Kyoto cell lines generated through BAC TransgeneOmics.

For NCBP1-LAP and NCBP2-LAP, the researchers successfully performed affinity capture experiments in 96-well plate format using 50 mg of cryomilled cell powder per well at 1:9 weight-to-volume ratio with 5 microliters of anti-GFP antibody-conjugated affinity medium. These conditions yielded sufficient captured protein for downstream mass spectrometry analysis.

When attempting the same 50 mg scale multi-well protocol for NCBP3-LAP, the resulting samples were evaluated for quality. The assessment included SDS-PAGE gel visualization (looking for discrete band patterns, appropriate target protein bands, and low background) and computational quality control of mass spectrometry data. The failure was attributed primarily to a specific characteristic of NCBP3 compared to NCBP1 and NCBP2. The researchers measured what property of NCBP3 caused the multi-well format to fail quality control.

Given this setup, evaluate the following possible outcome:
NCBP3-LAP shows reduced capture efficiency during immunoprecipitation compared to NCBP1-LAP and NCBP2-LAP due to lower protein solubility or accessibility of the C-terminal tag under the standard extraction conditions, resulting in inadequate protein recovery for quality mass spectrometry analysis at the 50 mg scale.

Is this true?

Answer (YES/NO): NO